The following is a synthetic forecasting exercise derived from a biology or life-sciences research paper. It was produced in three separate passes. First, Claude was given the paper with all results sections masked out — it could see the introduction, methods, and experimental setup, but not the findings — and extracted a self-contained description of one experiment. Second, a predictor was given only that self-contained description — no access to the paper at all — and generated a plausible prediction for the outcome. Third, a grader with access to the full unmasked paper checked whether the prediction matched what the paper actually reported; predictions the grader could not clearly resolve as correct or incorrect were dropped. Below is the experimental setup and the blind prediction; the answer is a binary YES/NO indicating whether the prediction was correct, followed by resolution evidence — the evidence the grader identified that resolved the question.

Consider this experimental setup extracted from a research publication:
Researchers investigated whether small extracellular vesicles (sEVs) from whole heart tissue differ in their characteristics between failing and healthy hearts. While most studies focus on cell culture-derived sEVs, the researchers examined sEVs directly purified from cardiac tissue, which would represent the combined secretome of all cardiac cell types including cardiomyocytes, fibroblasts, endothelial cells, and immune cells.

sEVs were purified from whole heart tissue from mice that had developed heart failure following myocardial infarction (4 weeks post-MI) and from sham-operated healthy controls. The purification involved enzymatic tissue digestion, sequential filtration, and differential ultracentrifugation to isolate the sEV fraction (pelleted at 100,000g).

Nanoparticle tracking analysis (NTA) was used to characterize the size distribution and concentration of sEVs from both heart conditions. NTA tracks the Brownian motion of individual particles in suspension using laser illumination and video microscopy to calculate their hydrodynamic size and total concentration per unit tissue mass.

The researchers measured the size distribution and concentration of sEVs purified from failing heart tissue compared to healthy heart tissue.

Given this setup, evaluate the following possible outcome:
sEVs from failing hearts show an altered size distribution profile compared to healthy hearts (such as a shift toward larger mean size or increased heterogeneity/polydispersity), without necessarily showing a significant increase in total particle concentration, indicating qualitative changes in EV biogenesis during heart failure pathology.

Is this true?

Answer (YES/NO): NO